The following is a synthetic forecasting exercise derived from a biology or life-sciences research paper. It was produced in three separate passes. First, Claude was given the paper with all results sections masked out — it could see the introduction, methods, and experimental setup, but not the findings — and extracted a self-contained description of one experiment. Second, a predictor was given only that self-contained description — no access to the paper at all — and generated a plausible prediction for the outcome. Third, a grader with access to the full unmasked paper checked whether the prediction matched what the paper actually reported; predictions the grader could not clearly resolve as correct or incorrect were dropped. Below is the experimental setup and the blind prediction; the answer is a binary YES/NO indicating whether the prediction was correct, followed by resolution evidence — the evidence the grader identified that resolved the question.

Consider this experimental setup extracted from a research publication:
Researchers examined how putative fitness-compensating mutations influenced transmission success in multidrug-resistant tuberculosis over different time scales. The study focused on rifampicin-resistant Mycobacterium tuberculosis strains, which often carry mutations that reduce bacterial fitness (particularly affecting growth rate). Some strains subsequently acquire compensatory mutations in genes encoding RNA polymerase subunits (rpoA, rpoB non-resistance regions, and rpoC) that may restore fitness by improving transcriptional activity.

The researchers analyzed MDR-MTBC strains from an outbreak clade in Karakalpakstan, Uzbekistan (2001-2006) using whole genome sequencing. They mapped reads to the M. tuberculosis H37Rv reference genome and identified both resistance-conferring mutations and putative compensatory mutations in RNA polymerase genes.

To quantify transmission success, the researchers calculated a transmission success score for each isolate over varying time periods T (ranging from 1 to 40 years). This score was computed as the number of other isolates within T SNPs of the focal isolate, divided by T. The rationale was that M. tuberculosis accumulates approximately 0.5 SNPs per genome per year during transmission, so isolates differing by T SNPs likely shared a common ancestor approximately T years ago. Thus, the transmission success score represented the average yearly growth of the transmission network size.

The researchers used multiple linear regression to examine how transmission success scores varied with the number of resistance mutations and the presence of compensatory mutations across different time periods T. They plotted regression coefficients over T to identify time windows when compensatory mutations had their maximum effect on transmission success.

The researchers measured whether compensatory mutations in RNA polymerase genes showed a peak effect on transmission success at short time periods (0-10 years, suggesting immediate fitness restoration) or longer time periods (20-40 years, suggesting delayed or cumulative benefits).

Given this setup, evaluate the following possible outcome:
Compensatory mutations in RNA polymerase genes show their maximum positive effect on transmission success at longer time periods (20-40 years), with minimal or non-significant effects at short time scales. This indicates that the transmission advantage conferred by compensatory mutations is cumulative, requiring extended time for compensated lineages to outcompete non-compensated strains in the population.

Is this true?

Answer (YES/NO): NO